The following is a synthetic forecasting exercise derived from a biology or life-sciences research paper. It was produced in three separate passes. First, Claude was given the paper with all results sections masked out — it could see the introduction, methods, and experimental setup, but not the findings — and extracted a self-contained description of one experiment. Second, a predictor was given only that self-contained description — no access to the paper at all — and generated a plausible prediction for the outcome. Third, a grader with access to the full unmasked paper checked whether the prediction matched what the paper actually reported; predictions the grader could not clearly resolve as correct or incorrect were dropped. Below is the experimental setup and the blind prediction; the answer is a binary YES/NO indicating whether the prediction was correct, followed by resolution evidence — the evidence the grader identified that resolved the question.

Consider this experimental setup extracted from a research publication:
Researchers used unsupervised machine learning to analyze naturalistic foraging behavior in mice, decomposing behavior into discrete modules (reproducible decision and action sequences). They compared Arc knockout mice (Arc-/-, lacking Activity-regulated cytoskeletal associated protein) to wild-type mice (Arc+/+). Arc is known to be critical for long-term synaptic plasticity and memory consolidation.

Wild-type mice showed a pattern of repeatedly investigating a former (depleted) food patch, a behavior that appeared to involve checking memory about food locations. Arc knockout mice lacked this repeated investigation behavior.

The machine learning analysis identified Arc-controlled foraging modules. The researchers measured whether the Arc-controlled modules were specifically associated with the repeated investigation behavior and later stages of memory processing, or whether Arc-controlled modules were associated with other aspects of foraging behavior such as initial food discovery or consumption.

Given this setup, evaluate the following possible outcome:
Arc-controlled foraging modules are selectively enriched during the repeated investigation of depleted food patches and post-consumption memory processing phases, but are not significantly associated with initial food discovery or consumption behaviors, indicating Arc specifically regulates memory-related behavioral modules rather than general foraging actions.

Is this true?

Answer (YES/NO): NO